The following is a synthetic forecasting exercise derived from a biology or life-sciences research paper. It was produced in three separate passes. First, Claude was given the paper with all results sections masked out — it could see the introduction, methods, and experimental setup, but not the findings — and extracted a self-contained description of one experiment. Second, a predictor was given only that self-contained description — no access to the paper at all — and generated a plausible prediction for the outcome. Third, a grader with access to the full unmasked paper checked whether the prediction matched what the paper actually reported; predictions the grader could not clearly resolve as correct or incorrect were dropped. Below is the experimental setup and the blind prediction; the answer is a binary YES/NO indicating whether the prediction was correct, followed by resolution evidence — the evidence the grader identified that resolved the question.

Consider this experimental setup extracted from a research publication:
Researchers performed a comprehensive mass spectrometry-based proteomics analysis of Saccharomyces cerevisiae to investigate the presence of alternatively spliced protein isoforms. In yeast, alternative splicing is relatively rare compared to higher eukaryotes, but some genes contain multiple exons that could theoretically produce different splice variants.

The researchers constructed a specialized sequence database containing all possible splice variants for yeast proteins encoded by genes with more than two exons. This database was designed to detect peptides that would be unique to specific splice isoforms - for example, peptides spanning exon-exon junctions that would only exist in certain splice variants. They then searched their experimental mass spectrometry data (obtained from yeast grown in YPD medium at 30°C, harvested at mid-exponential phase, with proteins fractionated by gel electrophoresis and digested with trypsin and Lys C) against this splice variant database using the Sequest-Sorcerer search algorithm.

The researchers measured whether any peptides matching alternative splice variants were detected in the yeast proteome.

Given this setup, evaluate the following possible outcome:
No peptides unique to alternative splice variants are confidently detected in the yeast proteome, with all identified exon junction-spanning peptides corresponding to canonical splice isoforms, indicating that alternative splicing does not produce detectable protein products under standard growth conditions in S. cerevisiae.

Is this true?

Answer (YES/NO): YES